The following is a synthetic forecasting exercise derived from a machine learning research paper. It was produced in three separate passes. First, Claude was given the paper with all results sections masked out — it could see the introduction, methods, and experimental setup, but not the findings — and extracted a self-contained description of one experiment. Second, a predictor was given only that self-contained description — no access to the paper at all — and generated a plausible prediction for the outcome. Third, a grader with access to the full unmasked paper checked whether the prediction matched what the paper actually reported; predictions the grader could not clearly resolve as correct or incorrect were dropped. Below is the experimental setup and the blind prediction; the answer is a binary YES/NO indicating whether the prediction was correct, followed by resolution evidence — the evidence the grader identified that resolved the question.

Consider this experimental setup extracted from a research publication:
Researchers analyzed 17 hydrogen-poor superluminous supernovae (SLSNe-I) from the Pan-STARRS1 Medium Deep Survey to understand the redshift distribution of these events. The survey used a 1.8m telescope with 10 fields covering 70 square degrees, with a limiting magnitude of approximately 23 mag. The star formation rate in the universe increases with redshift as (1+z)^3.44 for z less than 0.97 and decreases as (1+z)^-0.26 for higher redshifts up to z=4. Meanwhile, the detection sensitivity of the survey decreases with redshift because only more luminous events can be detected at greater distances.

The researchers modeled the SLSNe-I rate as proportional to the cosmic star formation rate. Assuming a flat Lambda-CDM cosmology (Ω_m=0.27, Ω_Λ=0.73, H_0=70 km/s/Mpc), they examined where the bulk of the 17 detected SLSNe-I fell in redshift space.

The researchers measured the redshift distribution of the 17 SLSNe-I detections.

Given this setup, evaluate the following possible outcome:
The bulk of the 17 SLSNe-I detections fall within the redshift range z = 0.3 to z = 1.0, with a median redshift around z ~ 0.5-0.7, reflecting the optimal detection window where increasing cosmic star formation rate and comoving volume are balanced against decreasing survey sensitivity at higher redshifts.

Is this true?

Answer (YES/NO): NO